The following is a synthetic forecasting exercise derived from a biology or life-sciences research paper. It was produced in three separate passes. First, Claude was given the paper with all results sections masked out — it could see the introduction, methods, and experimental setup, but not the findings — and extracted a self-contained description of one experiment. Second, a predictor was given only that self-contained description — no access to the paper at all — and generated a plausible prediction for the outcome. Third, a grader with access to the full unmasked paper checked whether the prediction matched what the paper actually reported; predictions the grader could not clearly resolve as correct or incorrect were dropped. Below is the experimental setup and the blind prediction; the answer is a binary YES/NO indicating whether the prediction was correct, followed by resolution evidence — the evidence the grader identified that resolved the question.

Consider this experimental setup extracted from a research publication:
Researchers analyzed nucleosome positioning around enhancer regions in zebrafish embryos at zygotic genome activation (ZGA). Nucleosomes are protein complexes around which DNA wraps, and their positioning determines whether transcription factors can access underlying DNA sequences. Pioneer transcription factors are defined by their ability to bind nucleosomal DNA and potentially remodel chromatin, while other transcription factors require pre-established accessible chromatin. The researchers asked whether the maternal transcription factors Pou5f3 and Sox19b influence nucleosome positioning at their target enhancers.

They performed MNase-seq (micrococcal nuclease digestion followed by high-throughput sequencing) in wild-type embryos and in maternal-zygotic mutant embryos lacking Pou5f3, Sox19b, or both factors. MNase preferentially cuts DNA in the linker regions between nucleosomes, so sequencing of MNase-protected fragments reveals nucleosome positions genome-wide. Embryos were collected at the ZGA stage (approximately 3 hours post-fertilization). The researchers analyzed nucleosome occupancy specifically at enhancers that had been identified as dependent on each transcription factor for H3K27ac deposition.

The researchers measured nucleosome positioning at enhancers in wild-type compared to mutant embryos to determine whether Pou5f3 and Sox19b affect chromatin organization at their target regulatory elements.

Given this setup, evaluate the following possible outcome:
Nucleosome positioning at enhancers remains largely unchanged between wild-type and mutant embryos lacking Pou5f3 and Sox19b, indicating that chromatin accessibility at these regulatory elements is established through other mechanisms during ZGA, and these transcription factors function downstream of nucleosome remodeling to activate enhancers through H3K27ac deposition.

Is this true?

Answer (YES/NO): NO